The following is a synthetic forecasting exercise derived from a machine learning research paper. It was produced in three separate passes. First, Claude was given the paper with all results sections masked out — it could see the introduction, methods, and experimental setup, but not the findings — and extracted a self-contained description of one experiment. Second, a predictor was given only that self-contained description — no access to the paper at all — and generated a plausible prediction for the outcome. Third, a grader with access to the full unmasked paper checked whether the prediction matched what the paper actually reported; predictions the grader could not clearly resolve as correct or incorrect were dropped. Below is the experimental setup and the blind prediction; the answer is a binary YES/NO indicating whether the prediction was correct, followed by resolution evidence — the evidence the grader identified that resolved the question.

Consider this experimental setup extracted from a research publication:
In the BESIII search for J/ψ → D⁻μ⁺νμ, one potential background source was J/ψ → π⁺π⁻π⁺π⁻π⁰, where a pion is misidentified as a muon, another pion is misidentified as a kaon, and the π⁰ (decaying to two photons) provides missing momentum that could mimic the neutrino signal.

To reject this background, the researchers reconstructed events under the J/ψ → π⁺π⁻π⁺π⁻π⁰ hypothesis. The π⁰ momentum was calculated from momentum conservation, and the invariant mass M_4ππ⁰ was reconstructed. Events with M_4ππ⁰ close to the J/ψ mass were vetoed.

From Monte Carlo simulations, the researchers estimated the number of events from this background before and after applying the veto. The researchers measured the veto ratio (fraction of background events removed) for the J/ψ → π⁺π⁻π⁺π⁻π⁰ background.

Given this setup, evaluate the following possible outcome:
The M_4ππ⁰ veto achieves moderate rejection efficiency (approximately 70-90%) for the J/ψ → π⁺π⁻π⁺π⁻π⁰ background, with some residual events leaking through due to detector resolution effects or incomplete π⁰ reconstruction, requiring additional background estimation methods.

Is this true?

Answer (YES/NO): NO